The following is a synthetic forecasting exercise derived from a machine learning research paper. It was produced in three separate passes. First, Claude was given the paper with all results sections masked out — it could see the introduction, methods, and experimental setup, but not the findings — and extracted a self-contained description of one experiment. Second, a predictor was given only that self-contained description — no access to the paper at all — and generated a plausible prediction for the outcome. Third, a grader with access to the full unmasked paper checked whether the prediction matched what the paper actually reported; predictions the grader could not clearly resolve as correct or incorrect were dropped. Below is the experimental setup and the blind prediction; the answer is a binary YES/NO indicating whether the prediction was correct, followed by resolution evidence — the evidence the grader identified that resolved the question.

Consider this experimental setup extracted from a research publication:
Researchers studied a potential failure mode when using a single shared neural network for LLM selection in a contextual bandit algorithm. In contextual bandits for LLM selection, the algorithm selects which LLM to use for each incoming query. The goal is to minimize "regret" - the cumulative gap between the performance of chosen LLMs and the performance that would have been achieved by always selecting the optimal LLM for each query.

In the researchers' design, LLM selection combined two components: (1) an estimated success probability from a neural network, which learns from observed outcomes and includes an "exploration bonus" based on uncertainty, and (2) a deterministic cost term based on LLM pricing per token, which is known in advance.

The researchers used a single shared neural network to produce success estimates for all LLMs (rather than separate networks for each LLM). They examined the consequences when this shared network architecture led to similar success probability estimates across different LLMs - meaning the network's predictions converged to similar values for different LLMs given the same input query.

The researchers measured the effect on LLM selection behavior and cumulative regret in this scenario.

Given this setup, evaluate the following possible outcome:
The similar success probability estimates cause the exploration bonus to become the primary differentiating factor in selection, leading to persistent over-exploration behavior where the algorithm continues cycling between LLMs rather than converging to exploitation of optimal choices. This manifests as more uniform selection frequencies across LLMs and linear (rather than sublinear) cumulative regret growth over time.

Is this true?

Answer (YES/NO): NO